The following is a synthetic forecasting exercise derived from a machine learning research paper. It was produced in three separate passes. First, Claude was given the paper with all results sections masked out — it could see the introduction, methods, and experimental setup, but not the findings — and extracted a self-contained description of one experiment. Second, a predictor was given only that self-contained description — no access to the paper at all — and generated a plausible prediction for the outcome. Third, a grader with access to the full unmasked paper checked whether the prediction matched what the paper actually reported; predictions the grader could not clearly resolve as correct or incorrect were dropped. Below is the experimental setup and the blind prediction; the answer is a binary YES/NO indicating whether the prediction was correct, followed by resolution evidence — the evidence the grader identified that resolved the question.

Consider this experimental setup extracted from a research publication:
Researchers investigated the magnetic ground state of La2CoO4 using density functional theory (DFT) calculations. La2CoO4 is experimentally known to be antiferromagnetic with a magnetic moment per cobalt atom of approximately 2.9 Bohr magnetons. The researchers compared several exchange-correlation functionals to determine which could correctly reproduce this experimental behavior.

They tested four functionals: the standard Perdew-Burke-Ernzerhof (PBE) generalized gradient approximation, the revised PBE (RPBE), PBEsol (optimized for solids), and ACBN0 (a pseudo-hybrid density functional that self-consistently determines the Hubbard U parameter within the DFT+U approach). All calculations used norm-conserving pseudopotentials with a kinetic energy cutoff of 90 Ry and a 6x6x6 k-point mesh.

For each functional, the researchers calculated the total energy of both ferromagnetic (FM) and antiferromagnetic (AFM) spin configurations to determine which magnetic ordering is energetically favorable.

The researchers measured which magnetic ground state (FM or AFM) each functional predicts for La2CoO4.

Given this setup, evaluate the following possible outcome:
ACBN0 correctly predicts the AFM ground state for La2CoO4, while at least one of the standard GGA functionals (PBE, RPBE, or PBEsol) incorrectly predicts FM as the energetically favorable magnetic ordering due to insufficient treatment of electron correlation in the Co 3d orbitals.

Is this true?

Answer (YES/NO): YES